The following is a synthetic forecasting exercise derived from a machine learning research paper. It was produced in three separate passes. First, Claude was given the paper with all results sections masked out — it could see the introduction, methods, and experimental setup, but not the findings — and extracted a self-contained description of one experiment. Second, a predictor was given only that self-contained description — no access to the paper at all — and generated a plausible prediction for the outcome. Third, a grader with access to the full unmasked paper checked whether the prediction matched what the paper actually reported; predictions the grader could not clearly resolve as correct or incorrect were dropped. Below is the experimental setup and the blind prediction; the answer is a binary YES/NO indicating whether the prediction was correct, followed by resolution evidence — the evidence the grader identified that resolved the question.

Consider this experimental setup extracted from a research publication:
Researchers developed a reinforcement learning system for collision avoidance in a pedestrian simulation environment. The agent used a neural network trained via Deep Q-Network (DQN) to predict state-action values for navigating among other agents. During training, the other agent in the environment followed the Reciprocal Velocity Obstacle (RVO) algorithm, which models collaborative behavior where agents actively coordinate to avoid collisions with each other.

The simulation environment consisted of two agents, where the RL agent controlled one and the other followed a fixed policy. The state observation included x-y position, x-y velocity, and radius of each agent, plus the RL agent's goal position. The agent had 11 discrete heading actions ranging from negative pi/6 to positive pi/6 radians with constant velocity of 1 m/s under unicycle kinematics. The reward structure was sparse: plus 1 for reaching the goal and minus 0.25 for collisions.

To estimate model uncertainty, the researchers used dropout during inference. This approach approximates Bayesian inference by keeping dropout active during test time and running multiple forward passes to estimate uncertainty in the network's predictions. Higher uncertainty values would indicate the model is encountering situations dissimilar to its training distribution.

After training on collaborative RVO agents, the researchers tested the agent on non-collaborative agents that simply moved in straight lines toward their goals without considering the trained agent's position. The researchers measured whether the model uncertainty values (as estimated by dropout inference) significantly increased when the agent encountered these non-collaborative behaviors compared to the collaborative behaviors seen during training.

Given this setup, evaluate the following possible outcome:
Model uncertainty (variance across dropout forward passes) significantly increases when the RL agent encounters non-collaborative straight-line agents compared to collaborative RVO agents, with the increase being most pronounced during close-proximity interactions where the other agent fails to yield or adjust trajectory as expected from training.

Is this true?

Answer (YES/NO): NO